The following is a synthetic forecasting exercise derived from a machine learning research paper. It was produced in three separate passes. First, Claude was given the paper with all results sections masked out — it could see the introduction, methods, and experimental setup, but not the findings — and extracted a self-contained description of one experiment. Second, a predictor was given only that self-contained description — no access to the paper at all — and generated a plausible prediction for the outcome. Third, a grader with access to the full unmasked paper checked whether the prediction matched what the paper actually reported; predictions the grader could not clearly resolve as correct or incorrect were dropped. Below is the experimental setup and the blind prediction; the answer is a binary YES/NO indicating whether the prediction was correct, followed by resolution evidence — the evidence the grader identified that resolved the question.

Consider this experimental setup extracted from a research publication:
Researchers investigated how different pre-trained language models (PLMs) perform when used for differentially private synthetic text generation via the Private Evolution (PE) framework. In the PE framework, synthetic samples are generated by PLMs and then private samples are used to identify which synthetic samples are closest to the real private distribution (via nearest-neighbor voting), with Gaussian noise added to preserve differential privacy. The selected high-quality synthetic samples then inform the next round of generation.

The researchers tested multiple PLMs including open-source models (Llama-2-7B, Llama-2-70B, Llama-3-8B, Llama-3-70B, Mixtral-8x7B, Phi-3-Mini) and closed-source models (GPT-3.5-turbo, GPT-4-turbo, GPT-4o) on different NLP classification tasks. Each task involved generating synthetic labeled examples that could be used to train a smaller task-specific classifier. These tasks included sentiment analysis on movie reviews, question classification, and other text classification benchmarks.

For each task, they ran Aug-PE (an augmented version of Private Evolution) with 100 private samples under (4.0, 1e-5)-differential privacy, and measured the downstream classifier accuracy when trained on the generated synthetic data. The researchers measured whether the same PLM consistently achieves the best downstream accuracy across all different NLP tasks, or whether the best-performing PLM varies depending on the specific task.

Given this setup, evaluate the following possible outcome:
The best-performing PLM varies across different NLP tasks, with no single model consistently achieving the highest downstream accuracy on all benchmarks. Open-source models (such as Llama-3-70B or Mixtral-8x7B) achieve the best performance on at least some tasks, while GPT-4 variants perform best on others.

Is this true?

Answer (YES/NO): NO